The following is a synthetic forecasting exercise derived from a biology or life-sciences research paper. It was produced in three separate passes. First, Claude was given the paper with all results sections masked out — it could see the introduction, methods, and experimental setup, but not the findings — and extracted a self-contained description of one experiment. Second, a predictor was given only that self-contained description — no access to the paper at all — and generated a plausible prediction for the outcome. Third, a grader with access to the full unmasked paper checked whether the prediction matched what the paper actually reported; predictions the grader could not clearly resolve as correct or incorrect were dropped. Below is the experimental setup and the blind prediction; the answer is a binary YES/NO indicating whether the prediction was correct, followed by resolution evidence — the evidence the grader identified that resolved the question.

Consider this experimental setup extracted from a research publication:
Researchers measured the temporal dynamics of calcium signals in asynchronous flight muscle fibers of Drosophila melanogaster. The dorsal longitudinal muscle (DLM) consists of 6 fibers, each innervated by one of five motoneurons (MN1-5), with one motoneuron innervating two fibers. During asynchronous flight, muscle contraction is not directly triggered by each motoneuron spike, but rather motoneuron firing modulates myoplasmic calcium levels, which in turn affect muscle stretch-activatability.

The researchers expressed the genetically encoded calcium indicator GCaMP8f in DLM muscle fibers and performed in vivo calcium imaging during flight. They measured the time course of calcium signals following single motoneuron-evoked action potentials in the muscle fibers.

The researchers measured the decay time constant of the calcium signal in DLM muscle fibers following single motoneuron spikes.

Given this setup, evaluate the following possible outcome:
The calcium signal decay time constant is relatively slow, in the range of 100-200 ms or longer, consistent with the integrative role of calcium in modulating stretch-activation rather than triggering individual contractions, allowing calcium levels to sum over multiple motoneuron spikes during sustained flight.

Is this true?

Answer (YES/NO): NO